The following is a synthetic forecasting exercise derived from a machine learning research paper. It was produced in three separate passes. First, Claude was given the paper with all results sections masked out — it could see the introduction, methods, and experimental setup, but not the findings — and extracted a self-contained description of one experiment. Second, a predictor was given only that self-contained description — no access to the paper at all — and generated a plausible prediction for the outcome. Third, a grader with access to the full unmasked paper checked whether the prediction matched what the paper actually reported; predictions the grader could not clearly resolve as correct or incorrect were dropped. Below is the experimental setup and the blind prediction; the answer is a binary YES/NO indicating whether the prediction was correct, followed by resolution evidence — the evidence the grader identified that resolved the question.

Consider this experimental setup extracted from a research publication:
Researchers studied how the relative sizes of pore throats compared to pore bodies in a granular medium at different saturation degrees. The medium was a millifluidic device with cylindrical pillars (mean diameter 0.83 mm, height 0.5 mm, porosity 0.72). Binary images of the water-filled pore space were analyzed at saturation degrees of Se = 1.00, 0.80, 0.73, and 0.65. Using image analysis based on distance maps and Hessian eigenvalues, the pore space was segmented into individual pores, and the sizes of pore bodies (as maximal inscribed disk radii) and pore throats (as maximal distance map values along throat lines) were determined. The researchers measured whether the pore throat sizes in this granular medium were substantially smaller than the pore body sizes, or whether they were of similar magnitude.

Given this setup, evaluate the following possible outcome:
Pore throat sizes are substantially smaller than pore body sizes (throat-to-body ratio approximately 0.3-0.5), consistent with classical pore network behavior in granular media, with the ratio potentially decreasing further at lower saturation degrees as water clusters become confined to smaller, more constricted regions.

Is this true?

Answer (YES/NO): NO